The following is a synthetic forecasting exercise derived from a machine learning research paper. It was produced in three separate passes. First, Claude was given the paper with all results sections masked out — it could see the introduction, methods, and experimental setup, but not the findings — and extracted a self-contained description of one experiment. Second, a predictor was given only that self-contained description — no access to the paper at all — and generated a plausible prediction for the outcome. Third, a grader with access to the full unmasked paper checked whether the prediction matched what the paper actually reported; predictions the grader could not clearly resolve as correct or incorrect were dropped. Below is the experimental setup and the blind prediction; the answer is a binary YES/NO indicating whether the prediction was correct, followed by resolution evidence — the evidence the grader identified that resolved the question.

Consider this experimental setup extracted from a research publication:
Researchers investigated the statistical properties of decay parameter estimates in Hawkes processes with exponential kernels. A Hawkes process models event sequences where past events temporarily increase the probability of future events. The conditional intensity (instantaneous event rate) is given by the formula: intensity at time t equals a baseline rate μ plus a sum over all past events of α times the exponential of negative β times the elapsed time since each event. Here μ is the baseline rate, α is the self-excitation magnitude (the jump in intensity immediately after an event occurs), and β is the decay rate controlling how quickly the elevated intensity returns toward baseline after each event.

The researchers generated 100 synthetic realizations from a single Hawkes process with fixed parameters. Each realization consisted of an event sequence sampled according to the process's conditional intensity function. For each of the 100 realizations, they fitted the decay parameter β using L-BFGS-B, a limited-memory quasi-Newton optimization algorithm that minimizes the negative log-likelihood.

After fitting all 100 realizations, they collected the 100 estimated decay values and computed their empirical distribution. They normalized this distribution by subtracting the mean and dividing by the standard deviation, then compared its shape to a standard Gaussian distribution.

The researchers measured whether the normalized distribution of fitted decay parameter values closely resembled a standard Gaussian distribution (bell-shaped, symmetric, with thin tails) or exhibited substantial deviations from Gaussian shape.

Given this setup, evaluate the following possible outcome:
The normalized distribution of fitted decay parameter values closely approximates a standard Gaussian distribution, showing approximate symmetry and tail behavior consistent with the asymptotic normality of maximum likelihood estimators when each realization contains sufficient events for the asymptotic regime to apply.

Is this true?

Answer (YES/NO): NO